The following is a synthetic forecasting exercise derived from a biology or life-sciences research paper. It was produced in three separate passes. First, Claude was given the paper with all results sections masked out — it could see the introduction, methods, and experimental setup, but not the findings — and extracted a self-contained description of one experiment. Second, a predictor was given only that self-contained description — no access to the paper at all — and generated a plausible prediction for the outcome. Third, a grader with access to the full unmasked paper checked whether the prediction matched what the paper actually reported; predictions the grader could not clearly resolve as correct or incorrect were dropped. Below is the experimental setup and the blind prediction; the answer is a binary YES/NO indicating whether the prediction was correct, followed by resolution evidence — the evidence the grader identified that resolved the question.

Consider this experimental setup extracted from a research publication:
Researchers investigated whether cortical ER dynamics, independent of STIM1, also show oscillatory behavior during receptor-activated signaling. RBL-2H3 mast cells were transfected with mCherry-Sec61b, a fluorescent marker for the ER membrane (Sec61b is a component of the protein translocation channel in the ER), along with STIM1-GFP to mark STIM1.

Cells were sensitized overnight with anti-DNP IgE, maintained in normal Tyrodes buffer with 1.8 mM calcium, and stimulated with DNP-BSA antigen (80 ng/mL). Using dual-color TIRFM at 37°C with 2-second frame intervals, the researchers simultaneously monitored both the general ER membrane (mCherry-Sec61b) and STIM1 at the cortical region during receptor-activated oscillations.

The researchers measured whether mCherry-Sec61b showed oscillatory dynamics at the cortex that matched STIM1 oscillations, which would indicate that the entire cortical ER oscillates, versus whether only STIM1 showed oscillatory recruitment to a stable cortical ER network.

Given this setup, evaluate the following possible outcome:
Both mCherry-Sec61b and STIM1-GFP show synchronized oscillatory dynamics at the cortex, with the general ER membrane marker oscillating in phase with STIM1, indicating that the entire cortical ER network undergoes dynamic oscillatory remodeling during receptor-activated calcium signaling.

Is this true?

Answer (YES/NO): YES